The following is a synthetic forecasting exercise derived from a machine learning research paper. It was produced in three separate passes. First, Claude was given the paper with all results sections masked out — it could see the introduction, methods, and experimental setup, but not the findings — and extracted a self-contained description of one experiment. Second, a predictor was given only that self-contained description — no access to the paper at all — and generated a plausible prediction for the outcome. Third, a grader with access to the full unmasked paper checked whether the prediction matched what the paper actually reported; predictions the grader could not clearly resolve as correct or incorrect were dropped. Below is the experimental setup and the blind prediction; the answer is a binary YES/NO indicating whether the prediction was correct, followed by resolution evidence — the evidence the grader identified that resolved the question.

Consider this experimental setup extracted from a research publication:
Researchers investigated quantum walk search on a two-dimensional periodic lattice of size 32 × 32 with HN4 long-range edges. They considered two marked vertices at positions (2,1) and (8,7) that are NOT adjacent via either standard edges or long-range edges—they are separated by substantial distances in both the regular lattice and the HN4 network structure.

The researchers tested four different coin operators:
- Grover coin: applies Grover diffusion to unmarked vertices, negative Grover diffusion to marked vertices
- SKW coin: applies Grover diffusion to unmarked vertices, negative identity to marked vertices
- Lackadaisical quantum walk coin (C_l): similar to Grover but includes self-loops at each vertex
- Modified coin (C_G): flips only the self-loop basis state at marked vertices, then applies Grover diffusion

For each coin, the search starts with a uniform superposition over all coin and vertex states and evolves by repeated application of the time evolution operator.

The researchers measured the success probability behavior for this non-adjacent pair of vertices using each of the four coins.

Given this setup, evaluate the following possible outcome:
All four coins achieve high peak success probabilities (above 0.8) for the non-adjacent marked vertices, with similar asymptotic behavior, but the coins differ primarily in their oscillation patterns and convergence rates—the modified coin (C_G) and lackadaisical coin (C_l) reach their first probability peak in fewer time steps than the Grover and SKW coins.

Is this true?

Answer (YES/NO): NO